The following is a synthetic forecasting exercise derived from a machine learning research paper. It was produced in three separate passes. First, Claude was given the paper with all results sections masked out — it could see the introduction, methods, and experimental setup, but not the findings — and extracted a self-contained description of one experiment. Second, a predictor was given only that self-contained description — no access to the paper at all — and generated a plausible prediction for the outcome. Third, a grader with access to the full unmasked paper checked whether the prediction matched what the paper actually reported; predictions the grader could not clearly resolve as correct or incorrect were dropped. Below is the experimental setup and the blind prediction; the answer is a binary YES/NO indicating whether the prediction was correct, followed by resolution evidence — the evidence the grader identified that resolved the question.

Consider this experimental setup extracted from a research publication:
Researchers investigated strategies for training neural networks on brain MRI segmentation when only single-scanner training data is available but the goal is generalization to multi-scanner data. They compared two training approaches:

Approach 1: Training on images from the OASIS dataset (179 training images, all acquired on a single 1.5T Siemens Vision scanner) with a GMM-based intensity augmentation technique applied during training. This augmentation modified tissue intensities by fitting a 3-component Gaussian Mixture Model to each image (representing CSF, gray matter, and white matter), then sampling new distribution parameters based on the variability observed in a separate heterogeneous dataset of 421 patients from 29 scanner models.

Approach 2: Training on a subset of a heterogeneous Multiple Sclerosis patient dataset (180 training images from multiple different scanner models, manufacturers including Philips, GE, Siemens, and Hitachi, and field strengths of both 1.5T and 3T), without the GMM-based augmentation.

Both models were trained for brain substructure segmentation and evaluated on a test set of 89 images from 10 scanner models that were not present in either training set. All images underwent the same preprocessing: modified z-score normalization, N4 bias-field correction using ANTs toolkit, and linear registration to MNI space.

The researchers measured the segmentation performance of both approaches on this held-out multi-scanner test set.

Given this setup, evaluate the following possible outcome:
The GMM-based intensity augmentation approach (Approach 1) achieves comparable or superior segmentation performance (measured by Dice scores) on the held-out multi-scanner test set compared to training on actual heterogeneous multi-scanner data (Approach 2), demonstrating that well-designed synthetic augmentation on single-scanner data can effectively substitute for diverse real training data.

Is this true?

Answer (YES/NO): NO